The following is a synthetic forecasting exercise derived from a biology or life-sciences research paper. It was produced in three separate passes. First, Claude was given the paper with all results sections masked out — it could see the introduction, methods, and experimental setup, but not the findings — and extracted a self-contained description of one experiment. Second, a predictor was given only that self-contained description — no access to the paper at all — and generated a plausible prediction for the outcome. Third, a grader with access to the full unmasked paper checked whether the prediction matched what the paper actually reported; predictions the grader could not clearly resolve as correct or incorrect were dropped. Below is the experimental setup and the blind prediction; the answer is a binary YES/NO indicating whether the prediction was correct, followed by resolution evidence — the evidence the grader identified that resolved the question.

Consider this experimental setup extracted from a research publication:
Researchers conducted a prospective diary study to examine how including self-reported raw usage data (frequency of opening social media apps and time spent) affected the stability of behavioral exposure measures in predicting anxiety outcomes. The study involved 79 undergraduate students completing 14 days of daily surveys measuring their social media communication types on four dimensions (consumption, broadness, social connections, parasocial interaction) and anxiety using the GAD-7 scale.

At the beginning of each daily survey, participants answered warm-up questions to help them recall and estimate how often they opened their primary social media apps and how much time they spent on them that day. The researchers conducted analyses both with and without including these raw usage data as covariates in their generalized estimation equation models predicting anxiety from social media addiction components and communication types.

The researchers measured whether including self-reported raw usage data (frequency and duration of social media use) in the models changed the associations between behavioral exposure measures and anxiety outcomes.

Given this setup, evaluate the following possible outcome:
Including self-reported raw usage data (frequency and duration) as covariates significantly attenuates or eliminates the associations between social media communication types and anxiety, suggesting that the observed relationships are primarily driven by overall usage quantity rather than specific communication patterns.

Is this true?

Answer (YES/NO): NO